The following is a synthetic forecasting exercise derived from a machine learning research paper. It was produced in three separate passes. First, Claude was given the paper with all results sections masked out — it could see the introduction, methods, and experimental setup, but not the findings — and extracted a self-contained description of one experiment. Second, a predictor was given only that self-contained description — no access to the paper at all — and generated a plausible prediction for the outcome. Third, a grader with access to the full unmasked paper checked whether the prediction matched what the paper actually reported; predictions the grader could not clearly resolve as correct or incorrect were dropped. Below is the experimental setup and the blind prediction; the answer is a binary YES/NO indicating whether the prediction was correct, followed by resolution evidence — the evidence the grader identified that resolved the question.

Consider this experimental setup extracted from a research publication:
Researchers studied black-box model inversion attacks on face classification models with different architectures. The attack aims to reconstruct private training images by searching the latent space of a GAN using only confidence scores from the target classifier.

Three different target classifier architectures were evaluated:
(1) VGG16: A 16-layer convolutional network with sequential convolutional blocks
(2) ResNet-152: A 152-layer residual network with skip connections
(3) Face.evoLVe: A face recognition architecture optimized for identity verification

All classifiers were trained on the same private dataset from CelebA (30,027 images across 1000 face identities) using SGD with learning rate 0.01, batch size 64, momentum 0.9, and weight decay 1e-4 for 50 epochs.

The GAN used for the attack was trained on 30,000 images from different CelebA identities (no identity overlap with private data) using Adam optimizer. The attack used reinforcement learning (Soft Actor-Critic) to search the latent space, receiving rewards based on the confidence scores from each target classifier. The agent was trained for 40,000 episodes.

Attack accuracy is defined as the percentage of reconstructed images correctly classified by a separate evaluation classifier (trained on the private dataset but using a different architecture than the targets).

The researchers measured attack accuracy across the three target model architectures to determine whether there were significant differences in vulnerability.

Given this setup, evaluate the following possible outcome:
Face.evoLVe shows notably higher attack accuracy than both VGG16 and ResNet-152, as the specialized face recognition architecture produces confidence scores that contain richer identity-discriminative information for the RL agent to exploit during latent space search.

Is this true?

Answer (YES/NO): NO